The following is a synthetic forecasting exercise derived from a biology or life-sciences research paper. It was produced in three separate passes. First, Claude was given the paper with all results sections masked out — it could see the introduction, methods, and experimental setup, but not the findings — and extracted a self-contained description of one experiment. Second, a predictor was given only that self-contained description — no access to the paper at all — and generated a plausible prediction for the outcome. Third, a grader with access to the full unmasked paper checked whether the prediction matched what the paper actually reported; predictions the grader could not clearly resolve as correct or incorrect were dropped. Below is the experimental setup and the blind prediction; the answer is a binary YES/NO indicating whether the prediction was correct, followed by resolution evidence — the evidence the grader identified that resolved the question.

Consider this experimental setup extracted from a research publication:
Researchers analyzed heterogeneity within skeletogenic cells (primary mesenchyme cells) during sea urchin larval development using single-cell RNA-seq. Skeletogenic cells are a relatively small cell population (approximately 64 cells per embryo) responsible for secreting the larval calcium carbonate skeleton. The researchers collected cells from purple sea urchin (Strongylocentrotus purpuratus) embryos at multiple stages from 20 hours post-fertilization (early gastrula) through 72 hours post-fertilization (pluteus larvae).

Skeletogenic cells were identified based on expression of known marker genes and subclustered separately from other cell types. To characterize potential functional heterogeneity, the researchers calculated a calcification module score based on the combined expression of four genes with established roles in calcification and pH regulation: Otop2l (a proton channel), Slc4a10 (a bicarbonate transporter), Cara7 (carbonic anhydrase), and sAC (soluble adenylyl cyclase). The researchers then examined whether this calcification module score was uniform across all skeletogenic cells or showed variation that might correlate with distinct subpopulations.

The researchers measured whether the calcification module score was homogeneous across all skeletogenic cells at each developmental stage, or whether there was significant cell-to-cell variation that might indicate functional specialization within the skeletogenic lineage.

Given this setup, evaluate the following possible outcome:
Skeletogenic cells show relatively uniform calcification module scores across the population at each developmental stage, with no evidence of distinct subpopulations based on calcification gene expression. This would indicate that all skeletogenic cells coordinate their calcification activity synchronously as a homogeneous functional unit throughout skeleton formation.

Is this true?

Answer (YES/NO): NO